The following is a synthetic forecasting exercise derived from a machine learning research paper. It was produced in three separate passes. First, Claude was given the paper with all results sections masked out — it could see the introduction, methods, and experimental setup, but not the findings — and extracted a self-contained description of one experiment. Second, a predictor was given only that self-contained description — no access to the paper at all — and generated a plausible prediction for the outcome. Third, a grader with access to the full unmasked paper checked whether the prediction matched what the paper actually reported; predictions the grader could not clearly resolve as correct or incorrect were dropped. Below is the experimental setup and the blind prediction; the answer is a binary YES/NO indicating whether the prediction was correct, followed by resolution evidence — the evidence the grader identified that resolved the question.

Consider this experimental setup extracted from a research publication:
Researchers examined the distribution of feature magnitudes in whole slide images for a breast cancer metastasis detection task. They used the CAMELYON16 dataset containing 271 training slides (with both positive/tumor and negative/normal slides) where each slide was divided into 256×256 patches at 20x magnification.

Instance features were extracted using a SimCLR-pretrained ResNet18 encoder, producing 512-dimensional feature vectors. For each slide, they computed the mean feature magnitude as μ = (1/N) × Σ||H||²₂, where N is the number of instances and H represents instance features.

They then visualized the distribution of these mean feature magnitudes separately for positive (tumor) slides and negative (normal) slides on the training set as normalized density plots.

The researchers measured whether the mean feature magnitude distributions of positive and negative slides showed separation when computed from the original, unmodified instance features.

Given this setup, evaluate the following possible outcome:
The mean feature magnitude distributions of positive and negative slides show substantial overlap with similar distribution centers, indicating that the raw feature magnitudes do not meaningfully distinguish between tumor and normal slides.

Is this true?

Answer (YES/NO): YES